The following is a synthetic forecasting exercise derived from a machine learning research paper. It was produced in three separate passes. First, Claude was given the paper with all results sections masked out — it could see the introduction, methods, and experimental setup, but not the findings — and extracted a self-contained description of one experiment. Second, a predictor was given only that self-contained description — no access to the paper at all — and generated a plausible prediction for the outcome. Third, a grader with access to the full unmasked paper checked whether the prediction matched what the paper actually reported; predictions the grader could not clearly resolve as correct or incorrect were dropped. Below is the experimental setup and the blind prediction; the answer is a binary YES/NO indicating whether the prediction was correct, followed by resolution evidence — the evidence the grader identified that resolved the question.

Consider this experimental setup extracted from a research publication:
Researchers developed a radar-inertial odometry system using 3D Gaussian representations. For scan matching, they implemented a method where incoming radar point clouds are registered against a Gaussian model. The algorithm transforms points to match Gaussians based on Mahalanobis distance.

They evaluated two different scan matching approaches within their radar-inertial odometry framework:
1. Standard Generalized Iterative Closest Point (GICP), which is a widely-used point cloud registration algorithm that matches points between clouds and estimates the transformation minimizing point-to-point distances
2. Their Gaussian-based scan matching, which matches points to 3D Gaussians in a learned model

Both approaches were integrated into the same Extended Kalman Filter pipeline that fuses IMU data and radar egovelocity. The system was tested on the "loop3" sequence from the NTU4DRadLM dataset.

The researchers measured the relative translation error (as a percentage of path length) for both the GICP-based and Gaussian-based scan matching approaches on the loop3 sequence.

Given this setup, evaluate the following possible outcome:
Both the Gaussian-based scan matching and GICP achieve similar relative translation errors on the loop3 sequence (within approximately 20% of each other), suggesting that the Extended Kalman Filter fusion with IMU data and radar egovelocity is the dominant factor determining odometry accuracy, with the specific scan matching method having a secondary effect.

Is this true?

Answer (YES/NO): YES